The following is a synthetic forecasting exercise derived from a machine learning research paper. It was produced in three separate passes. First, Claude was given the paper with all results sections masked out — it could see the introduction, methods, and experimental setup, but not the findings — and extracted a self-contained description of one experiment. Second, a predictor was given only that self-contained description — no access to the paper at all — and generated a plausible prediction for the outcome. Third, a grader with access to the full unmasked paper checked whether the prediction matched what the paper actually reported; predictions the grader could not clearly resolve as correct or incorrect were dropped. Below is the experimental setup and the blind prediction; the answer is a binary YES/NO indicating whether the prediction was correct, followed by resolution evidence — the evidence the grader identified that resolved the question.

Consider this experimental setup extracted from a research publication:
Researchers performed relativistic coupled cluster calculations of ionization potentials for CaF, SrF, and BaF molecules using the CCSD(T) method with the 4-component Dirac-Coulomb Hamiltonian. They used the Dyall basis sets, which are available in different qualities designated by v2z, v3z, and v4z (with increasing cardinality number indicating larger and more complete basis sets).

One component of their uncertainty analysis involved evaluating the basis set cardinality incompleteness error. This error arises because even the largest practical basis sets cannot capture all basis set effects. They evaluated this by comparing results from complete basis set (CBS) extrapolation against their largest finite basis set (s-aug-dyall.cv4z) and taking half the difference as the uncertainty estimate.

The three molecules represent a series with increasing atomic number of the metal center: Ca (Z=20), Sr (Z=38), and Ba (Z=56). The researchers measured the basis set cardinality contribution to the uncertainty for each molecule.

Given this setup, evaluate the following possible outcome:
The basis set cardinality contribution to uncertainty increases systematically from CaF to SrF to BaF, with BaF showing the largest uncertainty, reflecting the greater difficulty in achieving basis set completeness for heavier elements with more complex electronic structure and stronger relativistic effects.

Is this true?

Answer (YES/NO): NO